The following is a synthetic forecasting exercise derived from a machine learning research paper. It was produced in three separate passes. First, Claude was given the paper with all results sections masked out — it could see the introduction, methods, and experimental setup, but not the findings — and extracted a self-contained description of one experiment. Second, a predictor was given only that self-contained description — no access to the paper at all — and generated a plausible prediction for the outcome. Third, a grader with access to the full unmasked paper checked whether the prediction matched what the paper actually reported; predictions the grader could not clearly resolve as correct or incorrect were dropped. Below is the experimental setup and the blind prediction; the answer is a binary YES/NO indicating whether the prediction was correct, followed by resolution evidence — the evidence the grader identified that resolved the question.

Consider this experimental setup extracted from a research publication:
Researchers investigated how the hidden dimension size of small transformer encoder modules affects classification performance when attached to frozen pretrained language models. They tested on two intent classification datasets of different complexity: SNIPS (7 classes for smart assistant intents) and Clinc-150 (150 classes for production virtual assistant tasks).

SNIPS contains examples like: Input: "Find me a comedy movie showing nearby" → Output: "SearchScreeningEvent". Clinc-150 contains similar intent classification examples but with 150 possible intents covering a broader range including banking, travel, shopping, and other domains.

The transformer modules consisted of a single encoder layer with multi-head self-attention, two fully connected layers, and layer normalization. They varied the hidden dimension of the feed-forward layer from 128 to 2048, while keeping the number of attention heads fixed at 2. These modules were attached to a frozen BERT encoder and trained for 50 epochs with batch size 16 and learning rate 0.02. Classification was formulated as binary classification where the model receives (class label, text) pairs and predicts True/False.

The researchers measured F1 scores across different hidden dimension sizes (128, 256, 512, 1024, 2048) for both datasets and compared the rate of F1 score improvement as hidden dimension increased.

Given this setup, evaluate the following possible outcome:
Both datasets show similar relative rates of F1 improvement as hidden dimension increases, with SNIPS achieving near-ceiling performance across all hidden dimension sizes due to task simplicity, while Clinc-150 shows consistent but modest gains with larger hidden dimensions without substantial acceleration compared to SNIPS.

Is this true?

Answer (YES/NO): NO